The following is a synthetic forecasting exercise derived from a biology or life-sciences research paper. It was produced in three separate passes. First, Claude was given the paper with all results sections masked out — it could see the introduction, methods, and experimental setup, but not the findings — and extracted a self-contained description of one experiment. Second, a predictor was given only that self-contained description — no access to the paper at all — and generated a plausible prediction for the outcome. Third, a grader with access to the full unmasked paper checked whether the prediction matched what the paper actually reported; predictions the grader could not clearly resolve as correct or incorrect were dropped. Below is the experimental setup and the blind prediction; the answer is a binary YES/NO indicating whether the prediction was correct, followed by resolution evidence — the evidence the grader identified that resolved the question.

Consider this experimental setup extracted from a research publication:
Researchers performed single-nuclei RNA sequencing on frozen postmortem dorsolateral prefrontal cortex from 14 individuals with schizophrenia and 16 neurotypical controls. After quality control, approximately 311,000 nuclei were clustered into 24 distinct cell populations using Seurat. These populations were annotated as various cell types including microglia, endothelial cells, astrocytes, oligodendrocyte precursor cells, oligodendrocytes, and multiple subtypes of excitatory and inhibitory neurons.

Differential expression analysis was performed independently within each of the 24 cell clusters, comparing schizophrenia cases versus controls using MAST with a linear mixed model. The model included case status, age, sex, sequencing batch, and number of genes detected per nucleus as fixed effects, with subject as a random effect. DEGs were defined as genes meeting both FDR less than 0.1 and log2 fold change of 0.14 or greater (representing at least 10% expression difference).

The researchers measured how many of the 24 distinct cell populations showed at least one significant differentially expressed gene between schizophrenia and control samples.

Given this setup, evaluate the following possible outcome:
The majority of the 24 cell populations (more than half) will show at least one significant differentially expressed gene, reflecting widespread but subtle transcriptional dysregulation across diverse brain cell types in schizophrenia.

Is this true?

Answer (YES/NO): NO